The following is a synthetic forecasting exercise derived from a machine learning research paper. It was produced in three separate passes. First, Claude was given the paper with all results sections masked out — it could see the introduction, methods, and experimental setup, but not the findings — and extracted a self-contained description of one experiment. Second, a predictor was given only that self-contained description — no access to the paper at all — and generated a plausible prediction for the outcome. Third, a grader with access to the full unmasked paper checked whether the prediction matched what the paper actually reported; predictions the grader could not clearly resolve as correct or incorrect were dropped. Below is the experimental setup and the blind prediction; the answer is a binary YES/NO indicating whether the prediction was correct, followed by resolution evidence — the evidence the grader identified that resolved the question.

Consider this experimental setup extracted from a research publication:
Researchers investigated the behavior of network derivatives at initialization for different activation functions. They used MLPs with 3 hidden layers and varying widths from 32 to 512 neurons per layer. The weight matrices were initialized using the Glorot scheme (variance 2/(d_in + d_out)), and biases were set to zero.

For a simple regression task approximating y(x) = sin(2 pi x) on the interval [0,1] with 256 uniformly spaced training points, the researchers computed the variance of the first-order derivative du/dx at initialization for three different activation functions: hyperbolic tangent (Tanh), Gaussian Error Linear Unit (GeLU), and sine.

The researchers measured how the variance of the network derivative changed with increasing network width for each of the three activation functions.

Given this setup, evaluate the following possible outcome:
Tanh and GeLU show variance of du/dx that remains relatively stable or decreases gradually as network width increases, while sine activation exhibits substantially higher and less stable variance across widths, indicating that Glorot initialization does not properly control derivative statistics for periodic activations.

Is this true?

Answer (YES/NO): NO